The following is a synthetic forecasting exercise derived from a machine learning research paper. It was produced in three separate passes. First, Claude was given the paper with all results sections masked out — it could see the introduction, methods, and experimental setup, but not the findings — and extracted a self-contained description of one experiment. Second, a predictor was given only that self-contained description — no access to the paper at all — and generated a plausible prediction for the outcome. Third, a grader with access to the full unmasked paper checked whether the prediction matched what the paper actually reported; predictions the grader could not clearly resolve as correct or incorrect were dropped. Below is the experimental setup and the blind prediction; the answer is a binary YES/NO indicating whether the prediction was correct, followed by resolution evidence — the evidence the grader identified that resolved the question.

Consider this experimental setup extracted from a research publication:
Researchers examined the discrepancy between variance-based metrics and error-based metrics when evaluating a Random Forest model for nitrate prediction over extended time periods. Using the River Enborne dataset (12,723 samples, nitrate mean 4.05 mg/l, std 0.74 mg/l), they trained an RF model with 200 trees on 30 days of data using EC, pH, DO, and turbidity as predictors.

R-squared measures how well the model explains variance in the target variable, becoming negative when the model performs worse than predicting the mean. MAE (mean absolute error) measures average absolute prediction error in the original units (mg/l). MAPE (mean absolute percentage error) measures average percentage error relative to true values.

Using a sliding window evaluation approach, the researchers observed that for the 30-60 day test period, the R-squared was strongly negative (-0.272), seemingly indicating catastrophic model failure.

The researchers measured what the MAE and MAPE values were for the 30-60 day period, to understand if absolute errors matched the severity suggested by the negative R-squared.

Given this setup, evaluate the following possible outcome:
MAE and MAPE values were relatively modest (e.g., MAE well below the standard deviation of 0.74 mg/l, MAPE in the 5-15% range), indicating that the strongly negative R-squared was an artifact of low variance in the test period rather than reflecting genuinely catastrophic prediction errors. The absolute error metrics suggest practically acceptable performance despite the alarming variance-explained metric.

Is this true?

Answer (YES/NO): YES